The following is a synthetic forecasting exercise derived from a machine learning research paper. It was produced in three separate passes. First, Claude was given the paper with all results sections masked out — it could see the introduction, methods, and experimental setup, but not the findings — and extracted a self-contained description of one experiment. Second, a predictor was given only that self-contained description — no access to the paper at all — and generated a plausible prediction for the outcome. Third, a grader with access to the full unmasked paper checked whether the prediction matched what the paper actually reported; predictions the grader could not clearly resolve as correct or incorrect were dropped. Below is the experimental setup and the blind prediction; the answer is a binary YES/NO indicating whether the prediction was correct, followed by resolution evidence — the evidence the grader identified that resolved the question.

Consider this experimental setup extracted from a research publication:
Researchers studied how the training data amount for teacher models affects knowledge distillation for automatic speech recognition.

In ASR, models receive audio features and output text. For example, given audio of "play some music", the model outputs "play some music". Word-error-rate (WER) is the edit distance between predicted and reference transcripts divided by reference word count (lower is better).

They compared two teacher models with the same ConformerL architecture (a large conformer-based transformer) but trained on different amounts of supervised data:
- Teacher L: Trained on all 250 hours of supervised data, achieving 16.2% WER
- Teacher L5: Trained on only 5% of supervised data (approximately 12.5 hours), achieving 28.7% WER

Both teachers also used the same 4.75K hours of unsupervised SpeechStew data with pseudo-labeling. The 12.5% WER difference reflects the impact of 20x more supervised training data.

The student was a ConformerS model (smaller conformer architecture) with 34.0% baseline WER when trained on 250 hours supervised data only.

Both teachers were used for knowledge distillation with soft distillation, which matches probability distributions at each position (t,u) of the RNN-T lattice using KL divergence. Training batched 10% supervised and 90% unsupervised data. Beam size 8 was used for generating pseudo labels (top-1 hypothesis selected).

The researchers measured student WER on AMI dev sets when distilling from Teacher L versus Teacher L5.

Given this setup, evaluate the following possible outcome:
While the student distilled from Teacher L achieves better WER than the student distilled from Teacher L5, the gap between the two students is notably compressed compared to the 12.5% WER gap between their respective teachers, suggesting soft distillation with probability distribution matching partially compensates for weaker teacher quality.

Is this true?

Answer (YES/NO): YES